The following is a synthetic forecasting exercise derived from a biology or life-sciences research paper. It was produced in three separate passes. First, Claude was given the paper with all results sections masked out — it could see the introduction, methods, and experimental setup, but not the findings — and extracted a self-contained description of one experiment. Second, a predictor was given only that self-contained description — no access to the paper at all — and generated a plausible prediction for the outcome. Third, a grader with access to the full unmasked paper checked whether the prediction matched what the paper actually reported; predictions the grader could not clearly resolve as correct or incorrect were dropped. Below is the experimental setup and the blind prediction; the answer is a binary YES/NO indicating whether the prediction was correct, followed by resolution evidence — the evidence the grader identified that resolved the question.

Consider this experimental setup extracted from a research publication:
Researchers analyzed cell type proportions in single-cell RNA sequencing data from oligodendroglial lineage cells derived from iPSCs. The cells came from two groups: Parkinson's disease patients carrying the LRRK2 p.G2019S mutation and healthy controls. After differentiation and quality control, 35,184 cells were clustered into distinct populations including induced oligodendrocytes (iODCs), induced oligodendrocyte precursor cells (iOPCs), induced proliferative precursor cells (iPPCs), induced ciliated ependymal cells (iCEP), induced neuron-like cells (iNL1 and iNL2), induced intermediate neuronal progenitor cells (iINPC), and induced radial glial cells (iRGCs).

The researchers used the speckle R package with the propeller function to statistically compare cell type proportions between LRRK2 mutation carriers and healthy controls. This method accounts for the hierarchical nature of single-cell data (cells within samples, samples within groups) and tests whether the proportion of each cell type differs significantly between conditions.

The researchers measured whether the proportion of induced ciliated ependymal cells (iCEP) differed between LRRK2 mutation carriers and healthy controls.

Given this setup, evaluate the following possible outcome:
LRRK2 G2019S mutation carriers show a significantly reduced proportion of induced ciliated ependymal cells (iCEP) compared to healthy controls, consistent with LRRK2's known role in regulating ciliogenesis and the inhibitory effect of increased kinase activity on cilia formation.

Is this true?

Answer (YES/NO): NO